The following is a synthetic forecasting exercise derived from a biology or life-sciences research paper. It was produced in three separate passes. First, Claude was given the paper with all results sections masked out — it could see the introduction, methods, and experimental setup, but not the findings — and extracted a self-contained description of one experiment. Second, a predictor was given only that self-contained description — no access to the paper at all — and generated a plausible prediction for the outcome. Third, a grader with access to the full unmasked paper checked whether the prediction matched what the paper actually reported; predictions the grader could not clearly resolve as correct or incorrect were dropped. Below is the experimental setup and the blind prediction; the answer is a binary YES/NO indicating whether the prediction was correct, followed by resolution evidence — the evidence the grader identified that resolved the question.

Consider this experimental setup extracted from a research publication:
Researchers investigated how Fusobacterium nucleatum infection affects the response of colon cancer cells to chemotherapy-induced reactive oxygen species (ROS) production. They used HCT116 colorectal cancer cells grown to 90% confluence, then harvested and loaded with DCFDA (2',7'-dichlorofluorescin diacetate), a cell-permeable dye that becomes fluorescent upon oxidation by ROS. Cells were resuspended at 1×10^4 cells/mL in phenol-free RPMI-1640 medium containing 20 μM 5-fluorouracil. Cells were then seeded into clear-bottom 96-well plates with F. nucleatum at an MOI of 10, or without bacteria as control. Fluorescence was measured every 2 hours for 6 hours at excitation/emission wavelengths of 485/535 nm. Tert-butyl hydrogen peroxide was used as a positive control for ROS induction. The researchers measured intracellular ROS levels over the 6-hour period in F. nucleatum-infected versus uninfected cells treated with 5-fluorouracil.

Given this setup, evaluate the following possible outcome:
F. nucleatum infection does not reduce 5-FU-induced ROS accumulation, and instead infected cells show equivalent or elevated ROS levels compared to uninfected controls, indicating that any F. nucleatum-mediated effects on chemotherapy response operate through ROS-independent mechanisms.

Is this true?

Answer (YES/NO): YES